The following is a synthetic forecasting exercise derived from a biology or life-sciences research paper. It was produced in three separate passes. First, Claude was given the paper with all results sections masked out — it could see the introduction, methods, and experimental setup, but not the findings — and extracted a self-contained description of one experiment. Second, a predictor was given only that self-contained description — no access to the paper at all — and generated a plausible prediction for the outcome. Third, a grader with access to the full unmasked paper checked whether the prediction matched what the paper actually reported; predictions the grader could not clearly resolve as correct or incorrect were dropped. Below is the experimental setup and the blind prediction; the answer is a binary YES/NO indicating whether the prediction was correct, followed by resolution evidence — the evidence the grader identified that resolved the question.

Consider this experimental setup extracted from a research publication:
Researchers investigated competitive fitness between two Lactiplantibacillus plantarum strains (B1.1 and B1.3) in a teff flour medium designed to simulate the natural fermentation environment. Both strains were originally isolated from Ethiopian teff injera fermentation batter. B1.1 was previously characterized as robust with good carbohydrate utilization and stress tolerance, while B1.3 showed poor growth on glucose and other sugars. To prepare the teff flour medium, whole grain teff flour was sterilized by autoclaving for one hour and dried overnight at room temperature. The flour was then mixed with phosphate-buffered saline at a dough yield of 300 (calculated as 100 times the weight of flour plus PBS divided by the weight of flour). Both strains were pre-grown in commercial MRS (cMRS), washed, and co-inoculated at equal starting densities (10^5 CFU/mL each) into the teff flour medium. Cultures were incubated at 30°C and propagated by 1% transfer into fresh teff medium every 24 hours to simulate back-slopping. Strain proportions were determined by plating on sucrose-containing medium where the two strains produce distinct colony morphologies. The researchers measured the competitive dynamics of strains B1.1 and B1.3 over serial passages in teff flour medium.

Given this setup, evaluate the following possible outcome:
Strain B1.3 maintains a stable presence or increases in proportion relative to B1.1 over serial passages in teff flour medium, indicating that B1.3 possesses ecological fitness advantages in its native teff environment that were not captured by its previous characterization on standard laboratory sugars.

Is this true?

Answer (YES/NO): YES